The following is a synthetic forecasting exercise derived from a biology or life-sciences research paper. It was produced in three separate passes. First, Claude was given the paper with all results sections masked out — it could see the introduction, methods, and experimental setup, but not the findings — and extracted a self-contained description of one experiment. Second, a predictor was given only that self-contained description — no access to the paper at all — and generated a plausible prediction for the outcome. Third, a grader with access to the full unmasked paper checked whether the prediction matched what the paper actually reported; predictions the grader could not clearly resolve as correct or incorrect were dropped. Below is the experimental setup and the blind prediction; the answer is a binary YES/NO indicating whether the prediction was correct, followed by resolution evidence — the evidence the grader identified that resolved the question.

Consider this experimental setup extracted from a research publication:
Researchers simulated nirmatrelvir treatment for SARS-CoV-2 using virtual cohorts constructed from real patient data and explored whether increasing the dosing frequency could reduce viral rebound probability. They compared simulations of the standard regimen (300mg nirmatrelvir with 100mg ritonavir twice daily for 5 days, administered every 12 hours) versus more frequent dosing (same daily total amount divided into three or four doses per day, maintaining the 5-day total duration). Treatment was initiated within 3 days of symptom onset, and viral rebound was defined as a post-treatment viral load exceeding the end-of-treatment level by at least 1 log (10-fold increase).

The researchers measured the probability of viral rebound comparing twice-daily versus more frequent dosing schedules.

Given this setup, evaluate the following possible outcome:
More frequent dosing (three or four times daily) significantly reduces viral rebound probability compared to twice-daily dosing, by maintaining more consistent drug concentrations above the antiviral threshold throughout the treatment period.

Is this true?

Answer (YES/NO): NO